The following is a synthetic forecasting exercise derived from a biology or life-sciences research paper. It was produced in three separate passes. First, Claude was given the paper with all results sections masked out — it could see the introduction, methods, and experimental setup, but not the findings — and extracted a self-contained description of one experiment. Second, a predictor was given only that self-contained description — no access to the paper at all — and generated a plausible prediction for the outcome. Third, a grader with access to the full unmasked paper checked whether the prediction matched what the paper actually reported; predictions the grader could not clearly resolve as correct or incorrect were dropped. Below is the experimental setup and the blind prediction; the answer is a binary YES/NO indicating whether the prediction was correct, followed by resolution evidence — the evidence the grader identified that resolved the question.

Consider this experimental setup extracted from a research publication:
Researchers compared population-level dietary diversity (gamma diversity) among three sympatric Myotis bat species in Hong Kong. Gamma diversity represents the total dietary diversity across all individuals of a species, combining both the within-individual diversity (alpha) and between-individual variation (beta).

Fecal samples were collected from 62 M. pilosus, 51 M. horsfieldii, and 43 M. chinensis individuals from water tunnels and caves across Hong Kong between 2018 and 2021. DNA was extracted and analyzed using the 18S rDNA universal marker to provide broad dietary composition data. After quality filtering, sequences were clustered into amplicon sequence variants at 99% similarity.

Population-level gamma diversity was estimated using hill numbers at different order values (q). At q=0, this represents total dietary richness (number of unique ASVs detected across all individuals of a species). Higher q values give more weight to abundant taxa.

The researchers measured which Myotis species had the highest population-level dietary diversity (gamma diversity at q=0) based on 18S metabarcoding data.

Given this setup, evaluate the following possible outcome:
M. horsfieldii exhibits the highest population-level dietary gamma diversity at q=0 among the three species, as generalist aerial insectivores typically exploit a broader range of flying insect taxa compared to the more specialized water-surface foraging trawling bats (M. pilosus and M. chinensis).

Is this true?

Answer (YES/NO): YES